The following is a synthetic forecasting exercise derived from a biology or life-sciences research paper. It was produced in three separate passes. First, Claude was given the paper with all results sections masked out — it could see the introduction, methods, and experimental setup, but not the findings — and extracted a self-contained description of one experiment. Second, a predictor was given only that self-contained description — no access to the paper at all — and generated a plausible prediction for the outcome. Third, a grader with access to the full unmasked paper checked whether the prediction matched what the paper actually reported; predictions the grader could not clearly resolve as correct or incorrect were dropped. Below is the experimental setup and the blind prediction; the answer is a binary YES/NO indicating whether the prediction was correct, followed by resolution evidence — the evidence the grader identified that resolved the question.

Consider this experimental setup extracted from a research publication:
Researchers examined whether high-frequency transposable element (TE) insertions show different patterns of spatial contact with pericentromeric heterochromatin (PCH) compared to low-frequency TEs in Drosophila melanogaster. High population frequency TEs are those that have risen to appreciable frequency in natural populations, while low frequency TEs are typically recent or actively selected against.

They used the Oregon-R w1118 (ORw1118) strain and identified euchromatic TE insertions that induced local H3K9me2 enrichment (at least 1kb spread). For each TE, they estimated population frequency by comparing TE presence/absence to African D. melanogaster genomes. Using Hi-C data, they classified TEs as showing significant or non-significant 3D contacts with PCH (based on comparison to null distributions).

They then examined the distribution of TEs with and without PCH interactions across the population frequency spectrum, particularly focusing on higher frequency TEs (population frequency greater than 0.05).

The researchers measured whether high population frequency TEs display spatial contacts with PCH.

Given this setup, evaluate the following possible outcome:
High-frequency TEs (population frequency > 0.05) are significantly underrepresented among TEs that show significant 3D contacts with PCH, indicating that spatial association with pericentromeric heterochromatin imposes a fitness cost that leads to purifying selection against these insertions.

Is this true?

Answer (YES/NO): YES